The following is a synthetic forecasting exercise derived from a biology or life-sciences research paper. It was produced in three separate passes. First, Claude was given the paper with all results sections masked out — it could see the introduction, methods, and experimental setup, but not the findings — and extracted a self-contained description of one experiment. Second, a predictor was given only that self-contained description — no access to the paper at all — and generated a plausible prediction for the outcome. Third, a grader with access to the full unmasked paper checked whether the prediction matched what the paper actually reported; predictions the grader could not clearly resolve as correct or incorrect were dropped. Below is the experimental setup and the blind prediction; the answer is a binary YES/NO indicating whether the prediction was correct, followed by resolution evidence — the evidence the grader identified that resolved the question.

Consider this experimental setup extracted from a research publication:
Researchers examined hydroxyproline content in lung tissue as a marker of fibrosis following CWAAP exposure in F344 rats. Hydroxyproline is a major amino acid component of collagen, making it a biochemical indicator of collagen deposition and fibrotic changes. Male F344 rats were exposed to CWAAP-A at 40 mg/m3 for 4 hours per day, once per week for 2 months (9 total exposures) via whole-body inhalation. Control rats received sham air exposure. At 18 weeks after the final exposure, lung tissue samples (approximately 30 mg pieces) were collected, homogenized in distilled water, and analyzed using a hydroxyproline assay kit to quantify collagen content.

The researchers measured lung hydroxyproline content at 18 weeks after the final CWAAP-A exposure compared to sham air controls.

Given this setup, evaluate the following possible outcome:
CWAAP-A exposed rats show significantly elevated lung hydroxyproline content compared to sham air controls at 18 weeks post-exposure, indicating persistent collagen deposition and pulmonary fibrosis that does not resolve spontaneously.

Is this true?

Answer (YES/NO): YES